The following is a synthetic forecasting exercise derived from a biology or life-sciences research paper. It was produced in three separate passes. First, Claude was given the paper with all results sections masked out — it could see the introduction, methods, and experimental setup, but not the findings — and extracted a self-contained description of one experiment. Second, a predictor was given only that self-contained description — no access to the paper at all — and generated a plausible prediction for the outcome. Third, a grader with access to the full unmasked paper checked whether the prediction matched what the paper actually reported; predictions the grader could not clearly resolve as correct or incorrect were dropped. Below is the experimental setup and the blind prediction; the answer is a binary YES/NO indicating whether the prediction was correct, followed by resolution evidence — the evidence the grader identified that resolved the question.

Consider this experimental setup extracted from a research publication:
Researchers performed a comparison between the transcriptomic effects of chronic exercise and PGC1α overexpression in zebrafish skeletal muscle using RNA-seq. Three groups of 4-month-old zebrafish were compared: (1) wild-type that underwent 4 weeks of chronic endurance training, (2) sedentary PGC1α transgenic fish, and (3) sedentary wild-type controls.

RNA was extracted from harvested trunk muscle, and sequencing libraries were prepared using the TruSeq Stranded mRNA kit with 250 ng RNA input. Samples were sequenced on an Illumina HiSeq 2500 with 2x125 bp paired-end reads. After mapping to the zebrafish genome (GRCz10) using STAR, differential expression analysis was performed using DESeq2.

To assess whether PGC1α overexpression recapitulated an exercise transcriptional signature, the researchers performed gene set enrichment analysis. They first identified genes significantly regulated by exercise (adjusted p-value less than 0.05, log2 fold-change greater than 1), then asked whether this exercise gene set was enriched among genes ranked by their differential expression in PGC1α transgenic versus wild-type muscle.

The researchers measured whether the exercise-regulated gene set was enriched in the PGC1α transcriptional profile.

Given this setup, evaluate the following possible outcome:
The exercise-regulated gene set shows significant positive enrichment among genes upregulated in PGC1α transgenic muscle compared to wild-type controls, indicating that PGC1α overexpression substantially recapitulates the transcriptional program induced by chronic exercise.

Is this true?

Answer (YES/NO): YES